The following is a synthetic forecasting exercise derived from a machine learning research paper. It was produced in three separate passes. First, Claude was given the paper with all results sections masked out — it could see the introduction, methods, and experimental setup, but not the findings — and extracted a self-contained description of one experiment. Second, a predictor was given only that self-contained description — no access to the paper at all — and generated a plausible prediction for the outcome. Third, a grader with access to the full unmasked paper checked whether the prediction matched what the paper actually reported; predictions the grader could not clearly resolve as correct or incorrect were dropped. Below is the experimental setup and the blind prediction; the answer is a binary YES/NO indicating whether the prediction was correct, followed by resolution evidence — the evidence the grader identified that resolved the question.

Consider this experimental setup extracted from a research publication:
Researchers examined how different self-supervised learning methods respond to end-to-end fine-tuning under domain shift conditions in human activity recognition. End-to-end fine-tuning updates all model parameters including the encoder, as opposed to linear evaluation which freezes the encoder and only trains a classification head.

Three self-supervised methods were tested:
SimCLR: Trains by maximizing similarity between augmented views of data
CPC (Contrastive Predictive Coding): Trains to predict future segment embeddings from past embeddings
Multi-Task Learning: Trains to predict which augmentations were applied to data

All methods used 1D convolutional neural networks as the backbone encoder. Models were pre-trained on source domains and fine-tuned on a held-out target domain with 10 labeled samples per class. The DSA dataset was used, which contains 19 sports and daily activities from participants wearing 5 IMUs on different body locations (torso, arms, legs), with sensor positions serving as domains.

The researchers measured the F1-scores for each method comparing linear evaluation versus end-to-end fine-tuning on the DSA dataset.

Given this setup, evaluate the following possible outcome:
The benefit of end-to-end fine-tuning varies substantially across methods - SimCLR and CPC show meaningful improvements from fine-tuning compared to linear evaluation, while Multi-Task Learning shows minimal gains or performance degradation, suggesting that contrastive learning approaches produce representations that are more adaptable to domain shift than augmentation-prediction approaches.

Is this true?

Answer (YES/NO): NO